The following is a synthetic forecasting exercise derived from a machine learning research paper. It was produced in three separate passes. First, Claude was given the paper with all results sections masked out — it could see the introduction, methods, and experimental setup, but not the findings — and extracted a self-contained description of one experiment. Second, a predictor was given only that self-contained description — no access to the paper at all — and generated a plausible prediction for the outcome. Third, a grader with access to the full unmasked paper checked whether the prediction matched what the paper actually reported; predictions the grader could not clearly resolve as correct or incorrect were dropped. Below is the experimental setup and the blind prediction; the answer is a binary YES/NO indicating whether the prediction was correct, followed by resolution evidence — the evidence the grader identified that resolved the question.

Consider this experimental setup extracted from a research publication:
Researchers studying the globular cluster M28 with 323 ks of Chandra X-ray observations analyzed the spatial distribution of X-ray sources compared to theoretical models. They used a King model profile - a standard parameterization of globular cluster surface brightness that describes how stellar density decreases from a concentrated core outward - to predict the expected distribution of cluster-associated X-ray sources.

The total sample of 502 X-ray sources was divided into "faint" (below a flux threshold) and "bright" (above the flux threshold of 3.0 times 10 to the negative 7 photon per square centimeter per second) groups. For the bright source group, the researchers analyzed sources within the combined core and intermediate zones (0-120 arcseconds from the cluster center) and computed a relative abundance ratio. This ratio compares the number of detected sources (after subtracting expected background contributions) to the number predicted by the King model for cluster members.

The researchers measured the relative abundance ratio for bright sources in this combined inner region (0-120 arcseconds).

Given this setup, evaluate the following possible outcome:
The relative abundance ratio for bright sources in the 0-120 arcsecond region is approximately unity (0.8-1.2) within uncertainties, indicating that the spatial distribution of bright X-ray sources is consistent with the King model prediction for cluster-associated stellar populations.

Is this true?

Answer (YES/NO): NO